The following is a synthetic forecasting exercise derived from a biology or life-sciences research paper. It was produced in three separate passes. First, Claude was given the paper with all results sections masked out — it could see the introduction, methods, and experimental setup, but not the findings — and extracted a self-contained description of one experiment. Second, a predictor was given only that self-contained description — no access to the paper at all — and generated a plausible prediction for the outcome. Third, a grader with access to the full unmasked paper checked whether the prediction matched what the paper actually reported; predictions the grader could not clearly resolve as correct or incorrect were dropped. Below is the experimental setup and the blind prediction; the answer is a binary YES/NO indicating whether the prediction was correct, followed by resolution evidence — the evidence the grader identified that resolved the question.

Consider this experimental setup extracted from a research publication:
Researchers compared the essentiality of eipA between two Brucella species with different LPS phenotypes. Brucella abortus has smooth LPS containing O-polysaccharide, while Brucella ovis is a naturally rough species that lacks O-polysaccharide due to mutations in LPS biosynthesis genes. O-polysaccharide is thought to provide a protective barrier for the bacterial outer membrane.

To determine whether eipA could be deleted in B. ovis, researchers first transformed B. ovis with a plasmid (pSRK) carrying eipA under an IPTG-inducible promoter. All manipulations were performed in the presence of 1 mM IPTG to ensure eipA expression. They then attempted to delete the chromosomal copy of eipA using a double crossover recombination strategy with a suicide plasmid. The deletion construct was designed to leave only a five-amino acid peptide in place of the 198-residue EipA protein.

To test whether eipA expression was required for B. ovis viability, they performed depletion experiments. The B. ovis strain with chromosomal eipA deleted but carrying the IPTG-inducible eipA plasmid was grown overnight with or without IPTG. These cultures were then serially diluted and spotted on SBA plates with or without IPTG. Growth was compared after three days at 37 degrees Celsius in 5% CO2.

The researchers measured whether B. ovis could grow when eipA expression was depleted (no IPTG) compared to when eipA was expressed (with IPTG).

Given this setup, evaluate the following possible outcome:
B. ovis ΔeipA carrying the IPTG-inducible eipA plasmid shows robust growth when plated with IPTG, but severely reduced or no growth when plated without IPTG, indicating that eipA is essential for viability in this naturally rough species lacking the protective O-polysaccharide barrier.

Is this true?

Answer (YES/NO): YES